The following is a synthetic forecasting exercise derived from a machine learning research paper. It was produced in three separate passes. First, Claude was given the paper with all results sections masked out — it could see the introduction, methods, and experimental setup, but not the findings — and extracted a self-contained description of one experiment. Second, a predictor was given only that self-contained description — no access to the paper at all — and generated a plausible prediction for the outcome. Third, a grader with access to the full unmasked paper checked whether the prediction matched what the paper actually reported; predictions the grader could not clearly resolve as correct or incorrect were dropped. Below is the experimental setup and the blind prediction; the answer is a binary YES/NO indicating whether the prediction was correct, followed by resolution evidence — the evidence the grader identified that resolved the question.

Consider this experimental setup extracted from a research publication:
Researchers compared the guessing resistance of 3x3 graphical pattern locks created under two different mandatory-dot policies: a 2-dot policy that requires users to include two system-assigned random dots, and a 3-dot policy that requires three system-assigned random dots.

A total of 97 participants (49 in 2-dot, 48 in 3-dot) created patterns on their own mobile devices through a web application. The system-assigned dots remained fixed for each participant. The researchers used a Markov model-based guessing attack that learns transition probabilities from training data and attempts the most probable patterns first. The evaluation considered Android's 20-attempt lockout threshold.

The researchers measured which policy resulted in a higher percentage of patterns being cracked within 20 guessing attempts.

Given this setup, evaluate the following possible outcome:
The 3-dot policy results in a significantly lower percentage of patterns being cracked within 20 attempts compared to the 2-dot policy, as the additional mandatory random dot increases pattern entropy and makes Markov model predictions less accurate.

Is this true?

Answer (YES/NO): NO